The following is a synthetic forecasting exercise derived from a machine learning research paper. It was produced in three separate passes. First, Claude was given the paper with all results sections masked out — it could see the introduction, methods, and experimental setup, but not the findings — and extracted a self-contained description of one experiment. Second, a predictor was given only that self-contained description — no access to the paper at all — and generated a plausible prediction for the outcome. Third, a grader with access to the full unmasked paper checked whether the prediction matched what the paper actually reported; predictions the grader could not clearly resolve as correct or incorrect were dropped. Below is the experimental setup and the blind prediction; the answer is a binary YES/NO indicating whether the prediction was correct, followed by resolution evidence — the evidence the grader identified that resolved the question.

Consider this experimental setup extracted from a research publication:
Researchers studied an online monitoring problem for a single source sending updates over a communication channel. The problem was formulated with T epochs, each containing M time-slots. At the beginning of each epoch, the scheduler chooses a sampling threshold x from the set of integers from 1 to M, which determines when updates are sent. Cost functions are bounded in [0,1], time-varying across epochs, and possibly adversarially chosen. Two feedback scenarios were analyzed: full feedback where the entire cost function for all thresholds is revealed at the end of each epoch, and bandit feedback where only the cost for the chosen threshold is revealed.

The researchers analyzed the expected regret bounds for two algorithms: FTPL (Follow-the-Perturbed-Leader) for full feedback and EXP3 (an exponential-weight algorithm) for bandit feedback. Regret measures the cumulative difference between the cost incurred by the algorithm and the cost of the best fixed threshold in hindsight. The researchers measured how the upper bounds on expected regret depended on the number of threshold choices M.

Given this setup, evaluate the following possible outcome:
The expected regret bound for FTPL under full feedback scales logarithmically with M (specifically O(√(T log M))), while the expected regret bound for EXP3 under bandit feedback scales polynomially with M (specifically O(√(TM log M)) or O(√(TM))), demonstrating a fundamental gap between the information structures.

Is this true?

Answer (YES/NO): YES